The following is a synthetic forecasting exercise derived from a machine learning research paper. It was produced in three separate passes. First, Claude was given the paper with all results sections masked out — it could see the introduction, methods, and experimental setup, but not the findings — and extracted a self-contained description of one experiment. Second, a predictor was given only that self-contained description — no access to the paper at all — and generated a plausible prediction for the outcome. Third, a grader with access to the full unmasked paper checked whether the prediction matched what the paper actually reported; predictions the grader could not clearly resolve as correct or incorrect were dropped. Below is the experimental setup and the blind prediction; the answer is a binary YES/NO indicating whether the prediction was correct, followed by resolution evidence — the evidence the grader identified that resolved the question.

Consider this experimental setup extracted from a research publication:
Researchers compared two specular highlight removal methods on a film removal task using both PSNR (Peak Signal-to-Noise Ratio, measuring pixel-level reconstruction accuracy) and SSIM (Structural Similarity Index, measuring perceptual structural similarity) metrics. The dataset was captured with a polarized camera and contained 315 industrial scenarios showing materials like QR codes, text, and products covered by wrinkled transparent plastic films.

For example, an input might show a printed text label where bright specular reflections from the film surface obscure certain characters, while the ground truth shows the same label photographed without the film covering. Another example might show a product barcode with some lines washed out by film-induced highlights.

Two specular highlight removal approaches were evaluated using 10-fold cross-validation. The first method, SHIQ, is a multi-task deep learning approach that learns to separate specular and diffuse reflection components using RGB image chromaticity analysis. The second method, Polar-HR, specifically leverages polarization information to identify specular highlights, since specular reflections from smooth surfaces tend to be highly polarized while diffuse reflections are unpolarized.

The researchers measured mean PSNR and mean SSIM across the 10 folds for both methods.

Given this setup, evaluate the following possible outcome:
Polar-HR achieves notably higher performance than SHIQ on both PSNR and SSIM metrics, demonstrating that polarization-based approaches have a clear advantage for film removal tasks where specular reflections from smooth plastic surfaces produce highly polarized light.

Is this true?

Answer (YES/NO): NO